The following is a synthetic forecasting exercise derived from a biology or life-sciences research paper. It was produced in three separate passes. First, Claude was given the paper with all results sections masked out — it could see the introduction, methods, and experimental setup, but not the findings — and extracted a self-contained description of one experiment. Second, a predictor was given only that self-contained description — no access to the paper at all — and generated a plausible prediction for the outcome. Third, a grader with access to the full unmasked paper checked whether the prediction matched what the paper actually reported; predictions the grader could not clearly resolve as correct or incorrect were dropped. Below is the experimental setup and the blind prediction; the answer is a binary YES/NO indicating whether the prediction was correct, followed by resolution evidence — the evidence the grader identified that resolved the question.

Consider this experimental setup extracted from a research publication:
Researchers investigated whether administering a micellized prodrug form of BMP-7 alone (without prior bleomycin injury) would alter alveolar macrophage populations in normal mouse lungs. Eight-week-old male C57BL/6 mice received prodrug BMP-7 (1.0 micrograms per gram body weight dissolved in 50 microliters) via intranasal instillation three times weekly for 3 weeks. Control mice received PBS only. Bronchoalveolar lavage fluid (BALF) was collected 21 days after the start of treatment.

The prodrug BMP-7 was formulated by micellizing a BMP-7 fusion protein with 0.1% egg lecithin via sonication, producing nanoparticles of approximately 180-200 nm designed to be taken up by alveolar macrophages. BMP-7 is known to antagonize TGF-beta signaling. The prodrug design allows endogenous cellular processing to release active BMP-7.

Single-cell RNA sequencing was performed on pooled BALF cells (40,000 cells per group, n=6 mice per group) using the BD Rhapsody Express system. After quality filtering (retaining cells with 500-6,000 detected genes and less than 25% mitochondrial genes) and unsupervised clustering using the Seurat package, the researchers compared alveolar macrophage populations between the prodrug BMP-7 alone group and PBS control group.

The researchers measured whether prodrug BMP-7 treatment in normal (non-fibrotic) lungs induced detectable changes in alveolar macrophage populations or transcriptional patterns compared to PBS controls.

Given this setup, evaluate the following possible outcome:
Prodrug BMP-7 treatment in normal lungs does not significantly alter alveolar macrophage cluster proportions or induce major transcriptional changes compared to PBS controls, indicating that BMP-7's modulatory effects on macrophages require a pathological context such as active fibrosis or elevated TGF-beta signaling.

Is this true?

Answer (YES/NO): YES